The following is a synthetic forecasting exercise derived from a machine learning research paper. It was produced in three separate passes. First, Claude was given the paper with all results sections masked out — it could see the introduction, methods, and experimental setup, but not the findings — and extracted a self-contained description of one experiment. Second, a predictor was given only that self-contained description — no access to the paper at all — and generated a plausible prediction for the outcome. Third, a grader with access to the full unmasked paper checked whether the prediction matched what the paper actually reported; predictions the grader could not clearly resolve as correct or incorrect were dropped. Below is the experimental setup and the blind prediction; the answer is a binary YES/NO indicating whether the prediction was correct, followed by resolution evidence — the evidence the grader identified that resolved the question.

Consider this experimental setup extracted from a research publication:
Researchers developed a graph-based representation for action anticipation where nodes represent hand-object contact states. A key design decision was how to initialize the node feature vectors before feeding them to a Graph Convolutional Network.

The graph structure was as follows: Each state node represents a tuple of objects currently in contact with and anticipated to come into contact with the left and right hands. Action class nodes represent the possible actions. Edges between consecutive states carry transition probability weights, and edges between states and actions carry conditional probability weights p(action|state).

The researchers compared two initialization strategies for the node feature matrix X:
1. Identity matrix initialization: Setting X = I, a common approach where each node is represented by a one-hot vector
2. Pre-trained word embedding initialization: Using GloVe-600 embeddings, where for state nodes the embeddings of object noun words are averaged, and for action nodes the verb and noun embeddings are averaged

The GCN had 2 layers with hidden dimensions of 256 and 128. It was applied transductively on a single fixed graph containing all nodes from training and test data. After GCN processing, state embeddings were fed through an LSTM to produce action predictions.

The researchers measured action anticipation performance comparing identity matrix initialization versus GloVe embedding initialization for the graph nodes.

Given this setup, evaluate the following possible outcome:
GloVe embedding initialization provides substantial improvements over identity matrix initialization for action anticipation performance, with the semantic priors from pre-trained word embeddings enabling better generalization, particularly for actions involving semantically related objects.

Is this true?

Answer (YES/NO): NO